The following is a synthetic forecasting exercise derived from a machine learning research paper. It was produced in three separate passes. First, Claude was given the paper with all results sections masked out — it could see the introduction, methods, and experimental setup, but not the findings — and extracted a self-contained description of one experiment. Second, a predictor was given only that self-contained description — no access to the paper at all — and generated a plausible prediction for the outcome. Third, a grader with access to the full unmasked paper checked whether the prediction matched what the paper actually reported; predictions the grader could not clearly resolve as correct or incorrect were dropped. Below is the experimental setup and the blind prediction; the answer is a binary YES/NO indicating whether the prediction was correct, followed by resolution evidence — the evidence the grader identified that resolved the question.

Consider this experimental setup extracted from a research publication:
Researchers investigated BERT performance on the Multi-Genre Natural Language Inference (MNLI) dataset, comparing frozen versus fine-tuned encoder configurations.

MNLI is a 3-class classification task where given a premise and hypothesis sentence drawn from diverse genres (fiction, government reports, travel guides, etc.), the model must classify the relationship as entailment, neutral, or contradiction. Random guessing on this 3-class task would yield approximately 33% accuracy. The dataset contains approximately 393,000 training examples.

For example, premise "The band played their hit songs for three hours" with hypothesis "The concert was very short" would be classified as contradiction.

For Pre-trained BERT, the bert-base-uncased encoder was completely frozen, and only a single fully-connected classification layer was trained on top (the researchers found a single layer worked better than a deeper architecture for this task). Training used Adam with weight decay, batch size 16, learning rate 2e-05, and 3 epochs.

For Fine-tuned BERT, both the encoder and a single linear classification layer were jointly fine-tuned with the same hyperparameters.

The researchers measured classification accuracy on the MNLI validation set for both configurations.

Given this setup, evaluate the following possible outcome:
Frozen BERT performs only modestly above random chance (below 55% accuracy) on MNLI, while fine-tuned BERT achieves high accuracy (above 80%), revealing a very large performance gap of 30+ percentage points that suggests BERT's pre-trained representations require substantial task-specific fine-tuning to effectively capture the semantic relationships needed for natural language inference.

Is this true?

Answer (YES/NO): YES